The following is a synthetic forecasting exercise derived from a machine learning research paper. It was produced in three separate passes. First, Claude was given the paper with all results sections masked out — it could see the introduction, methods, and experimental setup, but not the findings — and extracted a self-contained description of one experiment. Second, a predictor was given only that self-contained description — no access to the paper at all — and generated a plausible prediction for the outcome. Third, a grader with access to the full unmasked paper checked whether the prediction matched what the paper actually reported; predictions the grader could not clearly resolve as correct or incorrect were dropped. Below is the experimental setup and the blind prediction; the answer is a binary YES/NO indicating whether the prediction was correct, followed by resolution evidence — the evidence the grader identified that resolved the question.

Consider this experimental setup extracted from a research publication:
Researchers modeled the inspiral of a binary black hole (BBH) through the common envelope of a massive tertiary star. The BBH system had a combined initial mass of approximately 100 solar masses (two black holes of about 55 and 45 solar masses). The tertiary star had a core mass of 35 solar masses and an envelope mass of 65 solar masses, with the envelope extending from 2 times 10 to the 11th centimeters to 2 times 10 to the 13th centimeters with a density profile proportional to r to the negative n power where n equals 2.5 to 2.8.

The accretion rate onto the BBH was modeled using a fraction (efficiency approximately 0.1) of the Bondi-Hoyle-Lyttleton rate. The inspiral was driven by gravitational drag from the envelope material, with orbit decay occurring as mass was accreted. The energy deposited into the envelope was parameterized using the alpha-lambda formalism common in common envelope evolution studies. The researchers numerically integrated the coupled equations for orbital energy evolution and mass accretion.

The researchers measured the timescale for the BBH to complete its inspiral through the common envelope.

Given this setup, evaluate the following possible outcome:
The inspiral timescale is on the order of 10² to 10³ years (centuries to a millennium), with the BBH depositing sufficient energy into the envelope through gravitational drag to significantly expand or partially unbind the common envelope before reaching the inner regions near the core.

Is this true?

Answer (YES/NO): NO